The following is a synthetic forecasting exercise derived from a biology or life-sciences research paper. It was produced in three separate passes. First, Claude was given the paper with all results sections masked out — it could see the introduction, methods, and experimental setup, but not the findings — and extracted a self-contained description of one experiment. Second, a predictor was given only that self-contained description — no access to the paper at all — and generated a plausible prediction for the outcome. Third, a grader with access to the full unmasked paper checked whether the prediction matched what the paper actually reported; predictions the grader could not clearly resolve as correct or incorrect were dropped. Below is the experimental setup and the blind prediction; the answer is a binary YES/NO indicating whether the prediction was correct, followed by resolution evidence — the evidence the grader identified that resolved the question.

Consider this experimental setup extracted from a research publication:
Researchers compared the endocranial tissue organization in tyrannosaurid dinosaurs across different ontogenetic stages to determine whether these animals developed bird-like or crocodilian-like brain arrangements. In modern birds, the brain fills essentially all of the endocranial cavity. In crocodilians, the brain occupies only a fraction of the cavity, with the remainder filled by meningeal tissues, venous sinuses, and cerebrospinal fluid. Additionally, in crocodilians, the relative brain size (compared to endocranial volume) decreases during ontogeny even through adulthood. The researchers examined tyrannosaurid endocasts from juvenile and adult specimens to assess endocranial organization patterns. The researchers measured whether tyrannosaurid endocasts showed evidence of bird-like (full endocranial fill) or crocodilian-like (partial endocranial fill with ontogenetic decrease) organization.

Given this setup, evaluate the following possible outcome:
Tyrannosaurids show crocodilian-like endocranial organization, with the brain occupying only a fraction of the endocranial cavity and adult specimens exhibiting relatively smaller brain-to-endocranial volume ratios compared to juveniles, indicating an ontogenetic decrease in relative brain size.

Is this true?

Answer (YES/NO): YES